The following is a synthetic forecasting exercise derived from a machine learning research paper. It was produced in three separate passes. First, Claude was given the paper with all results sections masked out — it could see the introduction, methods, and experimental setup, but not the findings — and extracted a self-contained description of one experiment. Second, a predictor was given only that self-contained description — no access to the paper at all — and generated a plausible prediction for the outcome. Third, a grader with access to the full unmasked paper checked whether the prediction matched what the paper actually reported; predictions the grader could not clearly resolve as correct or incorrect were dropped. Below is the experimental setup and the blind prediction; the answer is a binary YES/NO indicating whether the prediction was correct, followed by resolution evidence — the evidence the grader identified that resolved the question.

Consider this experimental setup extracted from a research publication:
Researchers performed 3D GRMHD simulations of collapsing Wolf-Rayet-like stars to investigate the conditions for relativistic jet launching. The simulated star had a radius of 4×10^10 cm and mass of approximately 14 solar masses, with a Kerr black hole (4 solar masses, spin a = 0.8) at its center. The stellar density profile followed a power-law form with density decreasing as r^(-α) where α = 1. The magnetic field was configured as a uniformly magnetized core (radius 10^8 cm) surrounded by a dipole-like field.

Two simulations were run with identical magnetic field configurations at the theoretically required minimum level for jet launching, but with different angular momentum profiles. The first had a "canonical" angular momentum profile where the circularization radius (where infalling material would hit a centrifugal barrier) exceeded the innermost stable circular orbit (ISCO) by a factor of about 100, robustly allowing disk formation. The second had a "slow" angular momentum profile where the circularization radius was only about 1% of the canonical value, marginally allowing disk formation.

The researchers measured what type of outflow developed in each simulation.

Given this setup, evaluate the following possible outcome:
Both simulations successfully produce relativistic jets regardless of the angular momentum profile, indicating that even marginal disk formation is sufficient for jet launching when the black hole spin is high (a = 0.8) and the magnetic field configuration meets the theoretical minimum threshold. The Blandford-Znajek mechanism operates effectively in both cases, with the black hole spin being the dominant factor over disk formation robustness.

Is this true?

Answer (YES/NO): NO